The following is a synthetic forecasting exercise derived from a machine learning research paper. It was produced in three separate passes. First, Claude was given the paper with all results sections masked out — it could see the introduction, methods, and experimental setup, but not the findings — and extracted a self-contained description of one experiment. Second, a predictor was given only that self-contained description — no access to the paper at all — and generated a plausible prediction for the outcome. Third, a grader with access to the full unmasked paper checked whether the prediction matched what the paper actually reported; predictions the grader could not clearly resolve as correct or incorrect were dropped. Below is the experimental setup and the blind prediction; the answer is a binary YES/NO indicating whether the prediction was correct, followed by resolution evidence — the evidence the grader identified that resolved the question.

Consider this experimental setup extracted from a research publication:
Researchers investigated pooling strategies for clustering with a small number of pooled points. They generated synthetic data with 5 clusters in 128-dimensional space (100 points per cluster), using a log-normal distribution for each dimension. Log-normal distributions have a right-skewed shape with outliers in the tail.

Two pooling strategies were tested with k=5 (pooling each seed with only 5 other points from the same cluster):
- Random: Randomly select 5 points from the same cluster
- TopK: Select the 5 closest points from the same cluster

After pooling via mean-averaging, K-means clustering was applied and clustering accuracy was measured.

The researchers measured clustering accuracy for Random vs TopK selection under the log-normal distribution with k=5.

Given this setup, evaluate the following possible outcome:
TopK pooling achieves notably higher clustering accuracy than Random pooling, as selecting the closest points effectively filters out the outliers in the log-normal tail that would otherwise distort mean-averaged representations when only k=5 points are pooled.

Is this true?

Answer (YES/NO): YES